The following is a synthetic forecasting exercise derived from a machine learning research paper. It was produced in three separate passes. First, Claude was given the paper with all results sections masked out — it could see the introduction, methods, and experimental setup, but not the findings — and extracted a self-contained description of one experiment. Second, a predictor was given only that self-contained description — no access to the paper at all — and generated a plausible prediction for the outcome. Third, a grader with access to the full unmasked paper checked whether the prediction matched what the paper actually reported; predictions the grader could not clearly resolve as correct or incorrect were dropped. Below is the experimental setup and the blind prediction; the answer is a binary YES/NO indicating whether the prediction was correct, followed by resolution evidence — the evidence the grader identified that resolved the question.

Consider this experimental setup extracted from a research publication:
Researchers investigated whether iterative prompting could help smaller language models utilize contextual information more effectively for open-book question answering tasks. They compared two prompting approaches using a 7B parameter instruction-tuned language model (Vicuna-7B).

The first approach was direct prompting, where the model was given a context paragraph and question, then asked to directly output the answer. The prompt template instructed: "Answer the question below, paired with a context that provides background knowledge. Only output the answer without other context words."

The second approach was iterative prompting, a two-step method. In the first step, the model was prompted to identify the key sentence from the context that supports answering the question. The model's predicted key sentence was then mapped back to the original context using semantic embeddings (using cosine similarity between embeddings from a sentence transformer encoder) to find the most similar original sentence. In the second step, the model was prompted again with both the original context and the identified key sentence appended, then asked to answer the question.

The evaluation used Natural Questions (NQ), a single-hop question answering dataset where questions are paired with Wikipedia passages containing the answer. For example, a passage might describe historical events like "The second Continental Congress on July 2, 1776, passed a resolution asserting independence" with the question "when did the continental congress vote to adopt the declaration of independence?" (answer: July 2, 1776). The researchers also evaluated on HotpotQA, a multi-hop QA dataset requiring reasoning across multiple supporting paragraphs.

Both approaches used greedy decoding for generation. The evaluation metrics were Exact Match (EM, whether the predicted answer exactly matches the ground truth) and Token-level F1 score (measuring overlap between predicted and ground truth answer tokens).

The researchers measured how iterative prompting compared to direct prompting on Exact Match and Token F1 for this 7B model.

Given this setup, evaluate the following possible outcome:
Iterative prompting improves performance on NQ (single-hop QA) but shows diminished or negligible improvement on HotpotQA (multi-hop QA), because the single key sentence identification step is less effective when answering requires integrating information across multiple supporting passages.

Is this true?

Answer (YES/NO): NO